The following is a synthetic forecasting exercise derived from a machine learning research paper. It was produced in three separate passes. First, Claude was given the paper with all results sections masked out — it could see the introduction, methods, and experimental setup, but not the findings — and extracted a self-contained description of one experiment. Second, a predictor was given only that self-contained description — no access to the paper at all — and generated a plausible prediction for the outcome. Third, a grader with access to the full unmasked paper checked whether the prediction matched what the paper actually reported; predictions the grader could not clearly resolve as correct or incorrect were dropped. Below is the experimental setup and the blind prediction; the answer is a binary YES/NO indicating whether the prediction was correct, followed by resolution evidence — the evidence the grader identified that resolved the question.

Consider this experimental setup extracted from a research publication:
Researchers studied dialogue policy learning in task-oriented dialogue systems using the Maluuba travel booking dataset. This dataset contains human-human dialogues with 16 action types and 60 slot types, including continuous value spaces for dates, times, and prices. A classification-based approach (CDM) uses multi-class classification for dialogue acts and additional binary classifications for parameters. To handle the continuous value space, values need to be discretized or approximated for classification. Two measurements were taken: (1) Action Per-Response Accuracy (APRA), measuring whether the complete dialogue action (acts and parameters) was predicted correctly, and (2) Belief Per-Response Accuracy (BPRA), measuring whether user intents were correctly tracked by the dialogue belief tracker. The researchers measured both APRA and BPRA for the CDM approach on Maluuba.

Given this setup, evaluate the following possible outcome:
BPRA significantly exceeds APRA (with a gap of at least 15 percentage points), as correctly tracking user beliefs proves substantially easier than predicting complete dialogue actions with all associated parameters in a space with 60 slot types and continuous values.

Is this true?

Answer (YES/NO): YES